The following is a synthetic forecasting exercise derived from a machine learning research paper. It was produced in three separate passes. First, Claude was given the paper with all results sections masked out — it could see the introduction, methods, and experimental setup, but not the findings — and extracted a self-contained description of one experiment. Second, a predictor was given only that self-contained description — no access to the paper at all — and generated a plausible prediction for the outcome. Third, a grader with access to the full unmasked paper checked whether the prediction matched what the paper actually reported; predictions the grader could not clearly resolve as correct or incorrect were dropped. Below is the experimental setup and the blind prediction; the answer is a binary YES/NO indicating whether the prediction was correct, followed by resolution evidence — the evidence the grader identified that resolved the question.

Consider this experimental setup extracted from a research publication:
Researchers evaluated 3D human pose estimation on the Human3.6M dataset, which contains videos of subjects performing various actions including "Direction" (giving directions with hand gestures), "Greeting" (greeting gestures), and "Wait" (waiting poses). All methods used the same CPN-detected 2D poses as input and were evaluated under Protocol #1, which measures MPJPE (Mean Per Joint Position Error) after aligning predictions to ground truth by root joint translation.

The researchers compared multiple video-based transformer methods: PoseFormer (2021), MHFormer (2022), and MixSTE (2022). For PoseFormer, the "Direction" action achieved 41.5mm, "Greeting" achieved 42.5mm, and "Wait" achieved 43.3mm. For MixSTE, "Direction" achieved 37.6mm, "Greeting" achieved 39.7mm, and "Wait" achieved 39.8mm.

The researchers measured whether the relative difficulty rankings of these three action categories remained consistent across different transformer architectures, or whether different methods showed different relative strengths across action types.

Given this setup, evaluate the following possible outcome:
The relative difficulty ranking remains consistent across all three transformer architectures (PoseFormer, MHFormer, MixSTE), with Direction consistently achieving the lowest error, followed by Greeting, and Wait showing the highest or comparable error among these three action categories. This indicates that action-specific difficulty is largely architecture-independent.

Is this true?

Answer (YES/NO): YES